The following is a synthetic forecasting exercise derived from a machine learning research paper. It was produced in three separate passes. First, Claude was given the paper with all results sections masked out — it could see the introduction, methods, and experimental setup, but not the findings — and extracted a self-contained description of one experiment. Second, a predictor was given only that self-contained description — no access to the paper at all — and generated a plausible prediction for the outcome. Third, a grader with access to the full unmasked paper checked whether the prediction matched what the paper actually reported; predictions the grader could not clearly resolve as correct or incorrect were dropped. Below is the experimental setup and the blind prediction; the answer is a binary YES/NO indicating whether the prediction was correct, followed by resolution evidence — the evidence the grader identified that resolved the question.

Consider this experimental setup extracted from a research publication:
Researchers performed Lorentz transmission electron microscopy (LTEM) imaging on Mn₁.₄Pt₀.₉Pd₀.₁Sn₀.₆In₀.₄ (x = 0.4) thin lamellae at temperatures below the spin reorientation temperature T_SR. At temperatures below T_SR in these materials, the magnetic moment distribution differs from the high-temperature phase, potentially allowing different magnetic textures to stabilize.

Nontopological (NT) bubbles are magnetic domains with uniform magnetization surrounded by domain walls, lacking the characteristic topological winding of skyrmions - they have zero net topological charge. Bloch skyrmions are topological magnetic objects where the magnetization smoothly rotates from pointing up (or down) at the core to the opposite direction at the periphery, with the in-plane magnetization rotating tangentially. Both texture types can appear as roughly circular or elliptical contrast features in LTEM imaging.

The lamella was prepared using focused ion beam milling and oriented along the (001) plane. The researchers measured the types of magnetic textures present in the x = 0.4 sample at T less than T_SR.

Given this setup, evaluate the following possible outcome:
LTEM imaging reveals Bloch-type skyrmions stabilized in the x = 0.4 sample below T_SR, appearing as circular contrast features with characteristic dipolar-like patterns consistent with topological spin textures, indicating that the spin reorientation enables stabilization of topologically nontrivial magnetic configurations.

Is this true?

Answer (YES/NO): NO